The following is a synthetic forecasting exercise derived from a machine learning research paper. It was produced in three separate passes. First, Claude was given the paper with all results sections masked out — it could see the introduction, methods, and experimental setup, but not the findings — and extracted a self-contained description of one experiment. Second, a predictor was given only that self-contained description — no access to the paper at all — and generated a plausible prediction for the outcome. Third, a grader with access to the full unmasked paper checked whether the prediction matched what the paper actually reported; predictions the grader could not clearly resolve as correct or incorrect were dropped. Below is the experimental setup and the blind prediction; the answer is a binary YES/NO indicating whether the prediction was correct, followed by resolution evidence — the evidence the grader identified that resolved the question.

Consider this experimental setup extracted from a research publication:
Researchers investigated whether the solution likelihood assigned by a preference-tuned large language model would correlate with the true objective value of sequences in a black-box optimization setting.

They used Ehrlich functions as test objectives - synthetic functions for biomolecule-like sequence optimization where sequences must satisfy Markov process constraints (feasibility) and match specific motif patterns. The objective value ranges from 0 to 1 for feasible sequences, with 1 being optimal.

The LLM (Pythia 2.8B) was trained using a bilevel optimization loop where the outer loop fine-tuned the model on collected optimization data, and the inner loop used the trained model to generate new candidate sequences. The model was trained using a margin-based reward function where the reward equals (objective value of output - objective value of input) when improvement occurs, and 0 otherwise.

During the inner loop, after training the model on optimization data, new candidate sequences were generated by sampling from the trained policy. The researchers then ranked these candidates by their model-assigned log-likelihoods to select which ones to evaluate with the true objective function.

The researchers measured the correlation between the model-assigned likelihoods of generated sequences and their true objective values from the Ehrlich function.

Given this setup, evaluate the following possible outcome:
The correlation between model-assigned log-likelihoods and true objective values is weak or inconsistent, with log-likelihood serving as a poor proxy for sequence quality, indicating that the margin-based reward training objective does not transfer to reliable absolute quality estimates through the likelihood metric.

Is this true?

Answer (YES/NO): NO